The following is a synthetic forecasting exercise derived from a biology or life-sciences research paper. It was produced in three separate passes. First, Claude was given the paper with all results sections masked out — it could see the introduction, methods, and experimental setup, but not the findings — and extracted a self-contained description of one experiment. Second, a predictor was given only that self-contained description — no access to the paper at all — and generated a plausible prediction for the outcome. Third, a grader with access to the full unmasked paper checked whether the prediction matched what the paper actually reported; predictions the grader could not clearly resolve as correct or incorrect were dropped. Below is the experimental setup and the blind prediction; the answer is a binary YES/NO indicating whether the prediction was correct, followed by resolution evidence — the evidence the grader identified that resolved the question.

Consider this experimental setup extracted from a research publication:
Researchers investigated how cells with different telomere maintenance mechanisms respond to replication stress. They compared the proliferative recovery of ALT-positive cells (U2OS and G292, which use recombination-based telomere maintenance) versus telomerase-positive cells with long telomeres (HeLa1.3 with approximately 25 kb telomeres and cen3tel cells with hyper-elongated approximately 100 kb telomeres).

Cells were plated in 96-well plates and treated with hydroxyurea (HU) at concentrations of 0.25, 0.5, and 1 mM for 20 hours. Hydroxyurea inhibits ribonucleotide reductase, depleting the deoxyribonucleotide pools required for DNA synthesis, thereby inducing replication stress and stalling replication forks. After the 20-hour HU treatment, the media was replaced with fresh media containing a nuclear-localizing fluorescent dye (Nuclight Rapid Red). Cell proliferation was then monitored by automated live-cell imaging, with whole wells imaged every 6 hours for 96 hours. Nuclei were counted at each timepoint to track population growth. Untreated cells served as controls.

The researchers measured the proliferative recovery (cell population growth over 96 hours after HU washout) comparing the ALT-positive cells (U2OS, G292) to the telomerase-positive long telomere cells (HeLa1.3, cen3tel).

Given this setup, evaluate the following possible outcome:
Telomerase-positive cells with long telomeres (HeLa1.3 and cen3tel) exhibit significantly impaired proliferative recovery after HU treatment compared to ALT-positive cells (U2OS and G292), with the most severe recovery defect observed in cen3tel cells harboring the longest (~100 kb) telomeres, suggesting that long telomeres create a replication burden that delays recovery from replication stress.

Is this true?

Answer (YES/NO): NO